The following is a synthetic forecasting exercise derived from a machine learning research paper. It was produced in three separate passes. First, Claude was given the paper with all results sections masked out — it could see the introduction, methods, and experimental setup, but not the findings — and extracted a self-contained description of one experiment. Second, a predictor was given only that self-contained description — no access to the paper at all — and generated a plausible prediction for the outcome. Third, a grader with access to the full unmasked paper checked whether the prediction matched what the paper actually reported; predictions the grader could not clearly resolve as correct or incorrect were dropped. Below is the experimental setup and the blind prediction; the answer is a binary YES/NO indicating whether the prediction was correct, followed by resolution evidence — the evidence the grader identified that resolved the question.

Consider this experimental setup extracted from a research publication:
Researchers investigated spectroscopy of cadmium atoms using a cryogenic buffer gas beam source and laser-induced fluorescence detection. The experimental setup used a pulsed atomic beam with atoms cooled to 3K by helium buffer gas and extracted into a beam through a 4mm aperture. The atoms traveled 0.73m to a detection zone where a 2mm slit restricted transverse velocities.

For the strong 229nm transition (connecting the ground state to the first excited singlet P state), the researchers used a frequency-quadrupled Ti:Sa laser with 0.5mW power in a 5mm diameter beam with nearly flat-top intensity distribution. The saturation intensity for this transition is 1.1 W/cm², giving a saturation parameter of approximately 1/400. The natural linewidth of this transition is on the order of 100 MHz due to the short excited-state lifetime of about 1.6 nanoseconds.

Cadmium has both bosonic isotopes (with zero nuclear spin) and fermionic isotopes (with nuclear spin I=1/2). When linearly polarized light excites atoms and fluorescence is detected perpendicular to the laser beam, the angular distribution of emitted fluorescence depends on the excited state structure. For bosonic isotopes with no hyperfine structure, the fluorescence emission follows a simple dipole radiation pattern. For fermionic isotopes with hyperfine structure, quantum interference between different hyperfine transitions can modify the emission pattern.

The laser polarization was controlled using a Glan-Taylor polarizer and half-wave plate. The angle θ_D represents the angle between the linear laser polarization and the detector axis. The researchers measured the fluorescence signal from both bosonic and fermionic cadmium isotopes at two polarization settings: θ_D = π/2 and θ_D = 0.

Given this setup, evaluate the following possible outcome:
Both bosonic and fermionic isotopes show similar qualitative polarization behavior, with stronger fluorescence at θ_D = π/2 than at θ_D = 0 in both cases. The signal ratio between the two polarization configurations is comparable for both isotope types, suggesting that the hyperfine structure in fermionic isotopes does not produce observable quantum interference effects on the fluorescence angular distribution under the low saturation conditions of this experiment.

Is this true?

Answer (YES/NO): NO